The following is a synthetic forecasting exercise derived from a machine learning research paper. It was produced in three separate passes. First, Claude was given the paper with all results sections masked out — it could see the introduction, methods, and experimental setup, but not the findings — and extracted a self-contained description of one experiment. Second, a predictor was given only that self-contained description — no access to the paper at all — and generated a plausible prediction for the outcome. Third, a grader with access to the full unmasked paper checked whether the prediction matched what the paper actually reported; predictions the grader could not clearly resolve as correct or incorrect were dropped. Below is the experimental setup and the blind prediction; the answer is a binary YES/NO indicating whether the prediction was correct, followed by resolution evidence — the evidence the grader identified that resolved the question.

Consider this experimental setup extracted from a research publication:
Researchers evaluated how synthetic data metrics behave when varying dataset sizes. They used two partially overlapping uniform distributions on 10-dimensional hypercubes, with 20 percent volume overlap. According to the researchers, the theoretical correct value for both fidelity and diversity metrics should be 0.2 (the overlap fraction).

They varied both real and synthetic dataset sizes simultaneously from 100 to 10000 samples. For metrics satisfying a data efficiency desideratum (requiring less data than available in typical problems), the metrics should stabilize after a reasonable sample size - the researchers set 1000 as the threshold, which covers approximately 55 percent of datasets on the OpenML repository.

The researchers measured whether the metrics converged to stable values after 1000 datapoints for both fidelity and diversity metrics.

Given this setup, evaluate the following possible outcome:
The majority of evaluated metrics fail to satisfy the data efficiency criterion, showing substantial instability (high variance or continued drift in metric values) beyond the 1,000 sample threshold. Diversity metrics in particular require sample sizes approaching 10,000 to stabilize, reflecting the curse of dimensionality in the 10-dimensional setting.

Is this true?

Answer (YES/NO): NO